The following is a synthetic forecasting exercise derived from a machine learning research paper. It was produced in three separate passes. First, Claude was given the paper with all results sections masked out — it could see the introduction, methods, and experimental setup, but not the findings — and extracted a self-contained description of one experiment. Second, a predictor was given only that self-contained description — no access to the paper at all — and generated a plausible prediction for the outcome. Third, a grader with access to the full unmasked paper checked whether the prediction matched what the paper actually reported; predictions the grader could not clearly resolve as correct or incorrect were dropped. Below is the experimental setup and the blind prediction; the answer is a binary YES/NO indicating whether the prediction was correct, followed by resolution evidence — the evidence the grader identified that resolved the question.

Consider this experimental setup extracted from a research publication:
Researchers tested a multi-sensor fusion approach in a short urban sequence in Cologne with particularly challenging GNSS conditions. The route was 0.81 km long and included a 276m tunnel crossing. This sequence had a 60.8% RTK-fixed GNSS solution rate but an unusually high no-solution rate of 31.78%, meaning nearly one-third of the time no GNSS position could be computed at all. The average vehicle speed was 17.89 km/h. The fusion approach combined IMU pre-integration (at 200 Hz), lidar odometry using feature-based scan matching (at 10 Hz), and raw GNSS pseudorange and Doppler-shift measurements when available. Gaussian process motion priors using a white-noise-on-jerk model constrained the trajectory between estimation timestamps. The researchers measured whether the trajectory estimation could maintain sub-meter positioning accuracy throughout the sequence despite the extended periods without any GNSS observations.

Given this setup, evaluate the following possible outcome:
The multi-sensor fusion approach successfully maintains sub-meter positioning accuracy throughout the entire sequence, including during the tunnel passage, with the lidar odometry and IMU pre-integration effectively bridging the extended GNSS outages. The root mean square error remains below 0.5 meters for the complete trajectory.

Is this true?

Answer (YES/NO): NO